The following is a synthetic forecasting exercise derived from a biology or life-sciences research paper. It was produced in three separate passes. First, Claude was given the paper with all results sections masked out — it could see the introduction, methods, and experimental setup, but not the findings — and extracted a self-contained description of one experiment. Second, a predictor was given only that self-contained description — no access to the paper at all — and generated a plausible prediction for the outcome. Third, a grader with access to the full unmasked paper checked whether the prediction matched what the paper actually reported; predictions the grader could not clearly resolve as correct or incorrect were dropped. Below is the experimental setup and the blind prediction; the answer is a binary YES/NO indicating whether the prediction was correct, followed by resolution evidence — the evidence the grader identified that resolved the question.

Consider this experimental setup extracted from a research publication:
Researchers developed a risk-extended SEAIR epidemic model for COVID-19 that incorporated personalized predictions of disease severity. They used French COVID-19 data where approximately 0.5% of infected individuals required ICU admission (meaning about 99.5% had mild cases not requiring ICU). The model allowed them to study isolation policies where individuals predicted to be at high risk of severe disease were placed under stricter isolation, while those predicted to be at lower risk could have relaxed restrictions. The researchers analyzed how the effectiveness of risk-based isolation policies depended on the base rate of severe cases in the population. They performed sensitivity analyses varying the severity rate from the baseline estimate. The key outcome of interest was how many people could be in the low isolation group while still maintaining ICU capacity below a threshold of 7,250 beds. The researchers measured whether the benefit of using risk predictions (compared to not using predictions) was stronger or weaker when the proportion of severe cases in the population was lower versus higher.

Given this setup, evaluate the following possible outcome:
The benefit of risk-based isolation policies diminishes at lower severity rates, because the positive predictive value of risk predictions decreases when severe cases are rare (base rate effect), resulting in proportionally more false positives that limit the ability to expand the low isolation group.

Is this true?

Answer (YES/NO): NO